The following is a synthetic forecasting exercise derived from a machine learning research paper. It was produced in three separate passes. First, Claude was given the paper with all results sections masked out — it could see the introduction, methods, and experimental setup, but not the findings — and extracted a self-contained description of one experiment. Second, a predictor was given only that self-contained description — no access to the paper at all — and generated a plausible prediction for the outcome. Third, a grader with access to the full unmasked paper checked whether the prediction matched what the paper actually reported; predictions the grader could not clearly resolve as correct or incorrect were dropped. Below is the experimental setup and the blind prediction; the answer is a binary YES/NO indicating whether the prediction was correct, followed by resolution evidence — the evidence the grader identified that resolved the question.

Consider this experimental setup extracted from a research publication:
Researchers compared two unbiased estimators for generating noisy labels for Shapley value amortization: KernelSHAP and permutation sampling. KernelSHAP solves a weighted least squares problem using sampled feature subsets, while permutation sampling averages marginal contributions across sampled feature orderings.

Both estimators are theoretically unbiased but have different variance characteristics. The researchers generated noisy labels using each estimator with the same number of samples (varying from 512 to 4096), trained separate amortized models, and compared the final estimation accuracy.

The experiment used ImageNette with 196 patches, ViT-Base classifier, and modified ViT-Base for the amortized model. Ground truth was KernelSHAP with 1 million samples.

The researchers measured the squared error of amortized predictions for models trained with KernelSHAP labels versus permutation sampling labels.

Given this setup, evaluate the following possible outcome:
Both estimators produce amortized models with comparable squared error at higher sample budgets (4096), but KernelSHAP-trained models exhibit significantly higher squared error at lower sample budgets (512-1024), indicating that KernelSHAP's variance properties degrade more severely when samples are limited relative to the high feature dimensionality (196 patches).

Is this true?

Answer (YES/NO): NO